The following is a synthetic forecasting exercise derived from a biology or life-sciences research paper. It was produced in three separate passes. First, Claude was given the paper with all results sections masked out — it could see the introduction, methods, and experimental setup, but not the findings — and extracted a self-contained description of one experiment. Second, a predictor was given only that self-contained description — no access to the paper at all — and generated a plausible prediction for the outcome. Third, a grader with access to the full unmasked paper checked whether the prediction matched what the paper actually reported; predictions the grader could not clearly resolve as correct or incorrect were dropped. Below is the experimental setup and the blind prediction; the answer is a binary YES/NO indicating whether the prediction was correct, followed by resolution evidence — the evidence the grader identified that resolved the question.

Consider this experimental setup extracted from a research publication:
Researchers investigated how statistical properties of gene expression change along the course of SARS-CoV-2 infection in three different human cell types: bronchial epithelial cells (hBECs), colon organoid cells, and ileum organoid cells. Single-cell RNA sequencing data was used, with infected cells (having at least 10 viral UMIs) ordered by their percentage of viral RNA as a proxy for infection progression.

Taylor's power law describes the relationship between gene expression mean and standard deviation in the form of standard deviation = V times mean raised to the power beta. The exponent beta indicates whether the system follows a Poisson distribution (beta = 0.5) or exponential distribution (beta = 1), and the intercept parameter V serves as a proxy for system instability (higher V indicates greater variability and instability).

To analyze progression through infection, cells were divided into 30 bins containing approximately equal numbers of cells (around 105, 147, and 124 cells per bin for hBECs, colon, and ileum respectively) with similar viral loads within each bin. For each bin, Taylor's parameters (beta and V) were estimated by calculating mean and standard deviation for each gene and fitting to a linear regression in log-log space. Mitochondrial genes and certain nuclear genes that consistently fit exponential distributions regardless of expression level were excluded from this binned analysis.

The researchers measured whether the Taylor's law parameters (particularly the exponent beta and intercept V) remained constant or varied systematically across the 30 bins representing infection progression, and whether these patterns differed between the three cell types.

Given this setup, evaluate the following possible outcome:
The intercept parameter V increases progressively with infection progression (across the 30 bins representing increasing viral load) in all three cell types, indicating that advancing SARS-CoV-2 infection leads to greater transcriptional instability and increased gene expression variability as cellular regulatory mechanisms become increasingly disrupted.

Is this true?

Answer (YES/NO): NO